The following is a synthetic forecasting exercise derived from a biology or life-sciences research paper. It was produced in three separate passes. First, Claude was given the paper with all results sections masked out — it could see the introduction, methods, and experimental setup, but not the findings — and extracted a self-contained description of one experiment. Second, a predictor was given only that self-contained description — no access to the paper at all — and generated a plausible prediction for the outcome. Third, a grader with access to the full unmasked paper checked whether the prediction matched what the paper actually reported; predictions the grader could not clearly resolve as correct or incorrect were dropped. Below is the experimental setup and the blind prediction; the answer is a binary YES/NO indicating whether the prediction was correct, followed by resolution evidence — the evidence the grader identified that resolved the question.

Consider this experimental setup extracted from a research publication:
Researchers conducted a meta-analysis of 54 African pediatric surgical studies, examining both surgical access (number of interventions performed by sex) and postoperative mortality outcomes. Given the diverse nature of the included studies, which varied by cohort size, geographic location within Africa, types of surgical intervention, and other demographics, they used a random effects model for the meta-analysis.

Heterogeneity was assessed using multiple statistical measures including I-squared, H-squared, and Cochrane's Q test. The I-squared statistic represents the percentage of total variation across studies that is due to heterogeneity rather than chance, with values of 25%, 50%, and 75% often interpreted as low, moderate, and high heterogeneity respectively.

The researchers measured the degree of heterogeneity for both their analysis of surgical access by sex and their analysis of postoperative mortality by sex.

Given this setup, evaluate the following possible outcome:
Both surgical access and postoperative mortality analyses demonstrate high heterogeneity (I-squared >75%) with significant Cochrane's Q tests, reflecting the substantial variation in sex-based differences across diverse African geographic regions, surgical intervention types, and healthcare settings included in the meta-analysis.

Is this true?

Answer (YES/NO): NO